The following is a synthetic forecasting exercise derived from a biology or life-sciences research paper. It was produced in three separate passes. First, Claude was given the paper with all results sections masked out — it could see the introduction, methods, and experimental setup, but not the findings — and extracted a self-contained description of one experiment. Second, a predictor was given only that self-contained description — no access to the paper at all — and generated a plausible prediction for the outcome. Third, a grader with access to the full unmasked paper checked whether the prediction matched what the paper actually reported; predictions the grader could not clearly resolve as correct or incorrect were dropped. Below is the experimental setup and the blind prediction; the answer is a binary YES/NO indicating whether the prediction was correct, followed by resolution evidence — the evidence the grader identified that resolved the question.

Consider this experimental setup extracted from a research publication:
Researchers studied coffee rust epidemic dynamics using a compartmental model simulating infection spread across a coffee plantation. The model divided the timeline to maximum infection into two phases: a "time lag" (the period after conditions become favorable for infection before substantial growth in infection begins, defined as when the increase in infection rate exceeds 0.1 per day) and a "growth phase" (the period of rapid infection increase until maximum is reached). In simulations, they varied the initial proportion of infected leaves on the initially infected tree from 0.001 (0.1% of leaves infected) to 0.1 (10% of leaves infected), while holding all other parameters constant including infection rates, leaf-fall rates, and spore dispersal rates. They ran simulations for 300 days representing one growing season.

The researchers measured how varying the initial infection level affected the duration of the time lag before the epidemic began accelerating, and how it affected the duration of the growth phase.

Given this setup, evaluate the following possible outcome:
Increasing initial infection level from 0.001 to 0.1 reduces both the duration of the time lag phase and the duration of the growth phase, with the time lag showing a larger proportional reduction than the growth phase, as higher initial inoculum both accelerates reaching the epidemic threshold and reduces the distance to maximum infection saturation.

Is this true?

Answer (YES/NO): NO